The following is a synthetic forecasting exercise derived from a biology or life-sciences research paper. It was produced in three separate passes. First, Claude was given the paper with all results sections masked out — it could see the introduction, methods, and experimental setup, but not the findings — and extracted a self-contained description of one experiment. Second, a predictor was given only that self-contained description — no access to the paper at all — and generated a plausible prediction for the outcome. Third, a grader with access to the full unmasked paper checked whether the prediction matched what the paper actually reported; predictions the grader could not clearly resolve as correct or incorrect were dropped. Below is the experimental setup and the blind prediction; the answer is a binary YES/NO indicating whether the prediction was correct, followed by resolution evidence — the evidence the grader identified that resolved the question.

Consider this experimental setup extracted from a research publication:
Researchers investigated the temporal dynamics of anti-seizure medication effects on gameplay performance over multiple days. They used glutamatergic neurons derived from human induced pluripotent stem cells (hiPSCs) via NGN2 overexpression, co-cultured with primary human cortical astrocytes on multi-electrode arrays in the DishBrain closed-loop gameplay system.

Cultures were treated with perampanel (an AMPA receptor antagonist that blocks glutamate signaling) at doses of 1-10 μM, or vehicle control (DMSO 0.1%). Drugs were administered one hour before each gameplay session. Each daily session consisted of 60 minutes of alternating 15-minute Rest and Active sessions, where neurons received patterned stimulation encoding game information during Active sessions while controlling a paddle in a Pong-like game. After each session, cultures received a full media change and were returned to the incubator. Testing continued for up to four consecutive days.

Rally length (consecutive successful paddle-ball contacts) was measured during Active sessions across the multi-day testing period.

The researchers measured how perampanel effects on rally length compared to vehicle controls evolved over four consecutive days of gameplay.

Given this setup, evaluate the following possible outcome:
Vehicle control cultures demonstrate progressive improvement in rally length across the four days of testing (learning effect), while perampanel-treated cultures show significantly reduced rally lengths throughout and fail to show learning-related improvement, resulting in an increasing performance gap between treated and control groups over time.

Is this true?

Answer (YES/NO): NO